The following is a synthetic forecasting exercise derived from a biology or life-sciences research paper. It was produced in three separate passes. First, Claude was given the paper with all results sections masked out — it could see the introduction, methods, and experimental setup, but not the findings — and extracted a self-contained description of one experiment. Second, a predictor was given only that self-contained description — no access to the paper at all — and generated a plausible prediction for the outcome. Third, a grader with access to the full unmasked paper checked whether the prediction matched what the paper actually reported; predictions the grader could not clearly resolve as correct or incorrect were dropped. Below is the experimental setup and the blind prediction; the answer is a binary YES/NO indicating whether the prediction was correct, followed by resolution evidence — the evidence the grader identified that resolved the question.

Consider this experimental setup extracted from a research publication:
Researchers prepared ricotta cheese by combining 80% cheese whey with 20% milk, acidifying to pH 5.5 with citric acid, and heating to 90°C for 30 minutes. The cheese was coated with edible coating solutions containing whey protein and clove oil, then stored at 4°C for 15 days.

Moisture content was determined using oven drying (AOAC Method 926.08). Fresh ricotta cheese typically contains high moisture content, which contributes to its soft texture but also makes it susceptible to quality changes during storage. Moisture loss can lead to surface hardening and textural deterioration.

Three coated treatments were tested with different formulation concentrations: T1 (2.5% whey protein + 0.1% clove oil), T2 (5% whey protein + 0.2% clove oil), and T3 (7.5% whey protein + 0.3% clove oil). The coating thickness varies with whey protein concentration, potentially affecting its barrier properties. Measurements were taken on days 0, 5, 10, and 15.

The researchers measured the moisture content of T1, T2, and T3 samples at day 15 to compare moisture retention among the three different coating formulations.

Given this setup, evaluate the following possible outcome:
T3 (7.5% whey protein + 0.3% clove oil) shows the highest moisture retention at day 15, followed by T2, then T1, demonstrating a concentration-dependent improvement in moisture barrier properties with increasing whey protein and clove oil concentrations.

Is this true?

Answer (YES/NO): YES